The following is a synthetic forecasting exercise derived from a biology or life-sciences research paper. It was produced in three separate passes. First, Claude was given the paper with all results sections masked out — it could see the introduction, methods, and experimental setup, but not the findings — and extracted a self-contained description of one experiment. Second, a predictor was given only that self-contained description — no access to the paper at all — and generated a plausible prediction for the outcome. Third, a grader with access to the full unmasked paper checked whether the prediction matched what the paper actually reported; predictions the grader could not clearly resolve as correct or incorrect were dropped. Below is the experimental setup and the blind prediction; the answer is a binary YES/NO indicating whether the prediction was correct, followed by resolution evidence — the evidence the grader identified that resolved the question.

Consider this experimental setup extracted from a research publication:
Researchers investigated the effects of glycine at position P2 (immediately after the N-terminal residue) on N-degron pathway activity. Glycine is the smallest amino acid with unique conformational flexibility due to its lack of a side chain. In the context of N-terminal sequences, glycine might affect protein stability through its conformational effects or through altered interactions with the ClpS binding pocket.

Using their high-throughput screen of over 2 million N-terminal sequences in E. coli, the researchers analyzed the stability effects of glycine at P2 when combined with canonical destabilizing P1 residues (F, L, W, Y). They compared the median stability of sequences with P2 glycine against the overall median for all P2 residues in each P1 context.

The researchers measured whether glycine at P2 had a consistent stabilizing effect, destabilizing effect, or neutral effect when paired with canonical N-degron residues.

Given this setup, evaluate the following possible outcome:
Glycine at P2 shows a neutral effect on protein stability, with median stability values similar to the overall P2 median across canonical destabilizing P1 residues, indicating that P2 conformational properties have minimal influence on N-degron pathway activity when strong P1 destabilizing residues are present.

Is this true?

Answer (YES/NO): NO